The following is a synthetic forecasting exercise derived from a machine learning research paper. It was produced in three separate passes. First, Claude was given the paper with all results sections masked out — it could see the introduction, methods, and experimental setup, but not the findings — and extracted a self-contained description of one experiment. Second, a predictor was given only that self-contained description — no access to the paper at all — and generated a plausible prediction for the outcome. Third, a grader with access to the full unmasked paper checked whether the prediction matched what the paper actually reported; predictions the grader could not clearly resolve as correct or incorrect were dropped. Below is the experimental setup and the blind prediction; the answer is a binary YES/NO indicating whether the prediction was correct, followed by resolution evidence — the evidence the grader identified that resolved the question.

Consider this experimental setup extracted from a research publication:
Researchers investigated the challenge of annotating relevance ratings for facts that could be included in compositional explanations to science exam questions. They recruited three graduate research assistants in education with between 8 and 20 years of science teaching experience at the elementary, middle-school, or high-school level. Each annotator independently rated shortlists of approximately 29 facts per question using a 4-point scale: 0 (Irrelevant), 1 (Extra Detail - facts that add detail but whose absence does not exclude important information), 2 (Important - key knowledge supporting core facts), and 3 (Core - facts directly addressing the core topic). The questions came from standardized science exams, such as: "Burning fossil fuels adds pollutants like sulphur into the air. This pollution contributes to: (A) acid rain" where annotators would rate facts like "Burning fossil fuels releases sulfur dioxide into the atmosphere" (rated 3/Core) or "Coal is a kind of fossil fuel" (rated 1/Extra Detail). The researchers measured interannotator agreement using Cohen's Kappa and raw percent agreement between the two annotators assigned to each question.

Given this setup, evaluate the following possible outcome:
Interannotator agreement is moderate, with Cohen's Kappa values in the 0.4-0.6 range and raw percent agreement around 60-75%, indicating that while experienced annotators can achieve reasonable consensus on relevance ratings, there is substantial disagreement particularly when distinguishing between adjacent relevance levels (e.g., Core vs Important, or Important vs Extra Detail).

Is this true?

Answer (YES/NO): YES